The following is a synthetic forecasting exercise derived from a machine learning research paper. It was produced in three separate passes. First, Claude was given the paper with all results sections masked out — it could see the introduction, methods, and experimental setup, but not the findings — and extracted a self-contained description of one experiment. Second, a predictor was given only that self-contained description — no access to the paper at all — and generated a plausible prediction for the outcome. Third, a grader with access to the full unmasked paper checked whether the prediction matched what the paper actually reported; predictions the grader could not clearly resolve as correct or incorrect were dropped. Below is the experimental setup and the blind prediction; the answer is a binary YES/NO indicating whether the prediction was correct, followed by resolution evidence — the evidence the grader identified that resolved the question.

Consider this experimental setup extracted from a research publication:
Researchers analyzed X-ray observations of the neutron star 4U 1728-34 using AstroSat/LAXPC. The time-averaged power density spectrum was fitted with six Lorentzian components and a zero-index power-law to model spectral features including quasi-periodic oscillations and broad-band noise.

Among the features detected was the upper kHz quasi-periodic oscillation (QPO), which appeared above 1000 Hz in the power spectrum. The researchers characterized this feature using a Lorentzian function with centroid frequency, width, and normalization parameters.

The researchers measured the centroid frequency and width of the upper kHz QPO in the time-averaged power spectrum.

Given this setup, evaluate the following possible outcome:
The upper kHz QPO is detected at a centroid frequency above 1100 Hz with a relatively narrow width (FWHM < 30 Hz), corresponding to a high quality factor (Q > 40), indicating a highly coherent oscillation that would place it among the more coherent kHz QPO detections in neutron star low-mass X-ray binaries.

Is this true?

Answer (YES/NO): NO